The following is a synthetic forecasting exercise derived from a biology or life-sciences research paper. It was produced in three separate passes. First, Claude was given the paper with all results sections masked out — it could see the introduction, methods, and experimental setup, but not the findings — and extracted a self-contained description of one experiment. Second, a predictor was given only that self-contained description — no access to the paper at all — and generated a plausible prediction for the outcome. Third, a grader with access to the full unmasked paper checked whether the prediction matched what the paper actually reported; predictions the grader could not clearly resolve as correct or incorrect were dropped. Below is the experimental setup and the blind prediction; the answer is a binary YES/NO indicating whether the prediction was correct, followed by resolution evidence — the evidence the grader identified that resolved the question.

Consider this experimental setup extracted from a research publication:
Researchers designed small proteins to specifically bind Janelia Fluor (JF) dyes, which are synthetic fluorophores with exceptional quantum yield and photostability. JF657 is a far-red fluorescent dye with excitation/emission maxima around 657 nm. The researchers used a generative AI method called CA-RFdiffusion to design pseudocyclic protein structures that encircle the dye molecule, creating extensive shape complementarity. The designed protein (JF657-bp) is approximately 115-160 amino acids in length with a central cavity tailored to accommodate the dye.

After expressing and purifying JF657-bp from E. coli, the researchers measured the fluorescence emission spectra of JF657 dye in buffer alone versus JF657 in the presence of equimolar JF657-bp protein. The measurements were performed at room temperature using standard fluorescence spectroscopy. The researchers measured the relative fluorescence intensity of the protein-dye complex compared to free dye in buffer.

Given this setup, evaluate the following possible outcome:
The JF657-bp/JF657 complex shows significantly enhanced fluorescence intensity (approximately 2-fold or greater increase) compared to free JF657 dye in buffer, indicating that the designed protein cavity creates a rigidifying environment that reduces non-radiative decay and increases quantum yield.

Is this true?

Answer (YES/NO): YES